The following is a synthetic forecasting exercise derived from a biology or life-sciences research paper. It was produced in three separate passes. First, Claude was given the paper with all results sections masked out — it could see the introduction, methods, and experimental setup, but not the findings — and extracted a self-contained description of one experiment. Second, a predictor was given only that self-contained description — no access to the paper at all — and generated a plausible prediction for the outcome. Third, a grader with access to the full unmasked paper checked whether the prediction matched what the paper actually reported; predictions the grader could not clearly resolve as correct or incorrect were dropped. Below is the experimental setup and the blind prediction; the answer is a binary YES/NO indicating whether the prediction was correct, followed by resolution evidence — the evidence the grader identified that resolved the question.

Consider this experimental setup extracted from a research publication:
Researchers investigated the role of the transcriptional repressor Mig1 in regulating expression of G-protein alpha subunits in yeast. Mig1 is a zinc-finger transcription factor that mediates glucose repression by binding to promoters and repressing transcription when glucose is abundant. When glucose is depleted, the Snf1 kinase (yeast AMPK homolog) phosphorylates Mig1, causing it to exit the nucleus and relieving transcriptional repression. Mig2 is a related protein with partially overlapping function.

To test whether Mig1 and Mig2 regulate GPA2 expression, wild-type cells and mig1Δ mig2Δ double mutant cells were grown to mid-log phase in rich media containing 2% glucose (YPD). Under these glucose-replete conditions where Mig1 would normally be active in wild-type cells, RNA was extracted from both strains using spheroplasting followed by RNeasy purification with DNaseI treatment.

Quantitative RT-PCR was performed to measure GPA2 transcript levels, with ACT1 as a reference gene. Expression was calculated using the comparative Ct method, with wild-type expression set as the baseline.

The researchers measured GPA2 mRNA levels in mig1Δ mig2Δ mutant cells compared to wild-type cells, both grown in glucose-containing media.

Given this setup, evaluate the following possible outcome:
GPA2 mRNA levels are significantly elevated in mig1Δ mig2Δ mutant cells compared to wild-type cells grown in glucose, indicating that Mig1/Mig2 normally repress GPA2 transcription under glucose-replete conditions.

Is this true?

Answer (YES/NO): YES